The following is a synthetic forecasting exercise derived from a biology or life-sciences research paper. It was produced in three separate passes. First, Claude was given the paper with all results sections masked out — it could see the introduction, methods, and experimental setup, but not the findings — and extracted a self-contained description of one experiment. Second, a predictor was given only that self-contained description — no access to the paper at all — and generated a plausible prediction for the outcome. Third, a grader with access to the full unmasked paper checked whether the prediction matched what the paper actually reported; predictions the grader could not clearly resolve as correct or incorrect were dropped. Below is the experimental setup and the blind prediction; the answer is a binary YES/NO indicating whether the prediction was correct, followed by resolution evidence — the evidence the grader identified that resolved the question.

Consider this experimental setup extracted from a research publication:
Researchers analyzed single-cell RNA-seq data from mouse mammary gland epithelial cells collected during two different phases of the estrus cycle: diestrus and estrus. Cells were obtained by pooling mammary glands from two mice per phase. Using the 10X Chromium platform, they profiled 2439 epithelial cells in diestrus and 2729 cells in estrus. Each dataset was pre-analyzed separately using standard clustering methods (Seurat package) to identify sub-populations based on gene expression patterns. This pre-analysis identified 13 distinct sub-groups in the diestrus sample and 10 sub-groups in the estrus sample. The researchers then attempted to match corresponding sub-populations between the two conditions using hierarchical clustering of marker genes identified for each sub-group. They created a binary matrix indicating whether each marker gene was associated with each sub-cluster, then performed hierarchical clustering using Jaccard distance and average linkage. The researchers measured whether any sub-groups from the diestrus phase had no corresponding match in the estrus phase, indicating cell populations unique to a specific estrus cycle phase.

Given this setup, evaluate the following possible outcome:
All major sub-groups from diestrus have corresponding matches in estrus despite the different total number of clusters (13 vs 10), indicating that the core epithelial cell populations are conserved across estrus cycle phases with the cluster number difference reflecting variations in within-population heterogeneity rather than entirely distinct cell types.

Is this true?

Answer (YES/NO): NO